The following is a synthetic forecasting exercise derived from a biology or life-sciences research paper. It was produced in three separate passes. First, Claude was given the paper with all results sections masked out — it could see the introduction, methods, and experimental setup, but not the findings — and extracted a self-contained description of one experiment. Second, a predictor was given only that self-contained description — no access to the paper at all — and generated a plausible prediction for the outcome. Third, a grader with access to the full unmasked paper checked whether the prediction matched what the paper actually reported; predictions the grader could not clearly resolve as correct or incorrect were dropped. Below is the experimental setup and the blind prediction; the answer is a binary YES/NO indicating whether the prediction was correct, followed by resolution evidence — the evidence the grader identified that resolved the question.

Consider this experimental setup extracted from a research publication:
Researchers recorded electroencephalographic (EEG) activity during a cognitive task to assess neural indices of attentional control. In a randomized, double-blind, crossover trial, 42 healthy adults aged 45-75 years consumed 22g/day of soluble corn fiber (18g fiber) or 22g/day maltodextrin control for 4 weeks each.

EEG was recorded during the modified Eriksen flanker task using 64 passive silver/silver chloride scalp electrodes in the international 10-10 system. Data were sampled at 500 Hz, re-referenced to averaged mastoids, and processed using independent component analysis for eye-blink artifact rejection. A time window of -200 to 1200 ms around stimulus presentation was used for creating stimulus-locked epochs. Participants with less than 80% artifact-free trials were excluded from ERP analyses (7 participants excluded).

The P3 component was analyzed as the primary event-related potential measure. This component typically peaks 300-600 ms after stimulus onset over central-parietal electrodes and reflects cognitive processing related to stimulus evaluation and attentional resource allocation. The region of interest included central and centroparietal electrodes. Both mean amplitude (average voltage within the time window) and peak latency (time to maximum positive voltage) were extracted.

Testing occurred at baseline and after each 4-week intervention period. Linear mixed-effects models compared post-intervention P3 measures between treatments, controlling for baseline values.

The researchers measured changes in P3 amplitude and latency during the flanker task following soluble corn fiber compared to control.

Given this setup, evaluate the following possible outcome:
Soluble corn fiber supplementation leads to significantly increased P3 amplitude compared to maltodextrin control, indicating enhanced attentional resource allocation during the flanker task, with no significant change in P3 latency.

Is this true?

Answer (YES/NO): NO